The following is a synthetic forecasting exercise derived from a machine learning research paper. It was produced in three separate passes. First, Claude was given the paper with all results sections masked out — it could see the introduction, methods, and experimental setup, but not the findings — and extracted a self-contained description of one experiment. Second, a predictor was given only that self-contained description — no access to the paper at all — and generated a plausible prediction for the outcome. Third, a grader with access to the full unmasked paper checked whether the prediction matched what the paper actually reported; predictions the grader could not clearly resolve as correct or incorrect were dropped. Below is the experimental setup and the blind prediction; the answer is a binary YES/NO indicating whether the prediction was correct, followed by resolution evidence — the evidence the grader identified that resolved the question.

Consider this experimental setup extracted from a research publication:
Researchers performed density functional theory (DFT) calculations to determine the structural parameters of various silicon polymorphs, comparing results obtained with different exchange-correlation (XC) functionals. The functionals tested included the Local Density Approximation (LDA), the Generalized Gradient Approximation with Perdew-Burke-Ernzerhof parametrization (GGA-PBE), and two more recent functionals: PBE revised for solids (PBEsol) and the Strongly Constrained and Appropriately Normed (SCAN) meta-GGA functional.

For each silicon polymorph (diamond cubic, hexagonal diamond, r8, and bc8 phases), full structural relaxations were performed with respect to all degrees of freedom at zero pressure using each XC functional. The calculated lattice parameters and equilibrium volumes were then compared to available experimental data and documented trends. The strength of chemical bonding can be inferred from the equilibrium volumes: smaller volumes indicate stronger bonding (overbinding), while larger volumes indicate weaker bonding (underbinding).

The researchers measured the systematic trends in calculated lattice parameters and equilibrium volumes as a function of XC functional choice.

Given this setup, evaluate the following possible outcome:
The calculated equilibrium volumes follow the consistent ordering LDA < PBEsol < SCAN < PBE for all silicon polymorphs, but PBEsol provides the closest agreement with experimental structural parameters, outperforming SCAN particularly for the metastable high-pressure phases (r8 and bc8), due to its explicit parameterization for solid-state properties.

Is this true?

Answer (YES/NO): NO